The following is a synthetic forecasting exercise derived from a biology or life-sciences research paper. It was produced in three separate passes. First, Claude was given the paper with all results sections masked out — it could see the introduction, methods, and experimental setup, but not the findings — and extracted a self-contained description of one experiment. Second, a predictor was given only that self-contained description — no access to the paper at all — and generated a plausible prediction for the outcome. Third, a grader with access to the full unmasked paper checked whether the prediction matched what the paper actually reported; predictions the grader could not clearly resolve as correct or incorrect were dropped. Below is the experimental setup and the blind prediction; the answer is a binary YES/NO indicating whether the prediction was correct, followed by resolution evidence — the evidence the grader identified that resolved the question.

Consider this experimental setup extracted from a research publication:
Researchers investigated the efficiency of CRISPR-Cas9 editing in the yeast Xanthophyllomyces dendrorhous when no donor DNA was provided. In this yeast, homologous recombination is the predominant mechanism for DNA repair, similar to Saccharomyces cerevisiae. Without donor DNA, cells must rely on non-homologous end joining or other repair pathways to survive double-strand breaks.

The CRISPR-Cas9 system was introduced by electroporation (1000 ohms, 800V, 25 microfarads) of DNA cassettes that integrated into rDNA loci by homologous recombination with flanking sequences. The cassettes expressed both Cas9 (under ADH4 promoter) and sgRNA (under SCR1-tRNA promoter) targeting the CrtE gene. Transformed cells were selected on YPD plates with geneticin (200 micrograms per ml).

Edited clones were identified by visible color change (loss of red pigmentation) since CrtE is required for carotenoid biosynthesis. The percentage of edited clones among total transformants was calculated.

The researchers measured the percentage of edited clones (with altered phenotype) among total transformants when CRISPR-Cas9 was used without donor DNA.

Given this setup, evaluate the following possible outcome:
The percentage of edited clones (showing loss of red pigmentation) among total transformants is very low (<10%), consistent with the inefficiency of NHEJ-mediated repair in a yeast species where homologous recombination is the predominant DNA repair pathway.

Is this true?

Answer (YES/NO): YES